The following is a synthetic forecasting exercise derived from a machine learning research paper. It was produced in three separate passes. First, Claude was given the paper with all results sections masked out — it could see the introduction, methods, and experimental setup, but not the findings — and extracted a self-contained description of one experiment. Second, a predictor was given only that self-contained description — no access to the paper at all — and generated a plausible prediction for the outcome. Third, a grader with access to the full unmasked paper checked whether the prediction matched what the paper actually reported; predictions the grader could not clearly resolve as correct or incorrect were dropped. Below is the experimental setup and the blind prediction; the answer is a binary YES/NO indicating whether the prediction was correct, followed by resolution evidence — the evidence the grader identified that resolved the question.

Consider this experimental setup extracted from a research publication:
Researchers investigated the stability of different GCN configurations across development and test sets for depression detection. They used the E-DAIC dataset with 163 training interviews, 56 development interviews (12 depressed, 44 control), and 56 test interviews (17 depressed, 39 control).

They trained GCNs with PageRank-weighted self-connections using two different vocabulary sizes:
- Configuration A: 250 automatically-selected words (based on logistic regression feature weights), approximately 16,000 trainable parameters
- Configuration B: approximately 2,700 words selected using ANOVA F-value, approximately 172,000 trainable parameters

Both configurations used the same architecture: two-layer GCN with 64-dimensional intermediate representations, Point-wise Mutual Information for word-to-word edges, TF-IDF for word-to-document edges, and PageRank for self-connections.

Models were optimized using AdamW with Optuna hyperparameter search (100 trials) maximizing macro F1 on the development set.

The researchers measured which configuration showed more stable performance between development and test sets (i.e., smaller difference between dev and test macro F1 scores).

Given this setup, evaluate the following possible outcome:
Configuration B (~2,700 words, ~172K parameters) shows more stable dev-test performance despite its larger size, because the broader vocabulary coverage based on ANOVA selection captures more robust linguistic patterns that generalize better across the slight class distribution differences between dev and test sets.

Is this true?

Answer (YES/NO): YES